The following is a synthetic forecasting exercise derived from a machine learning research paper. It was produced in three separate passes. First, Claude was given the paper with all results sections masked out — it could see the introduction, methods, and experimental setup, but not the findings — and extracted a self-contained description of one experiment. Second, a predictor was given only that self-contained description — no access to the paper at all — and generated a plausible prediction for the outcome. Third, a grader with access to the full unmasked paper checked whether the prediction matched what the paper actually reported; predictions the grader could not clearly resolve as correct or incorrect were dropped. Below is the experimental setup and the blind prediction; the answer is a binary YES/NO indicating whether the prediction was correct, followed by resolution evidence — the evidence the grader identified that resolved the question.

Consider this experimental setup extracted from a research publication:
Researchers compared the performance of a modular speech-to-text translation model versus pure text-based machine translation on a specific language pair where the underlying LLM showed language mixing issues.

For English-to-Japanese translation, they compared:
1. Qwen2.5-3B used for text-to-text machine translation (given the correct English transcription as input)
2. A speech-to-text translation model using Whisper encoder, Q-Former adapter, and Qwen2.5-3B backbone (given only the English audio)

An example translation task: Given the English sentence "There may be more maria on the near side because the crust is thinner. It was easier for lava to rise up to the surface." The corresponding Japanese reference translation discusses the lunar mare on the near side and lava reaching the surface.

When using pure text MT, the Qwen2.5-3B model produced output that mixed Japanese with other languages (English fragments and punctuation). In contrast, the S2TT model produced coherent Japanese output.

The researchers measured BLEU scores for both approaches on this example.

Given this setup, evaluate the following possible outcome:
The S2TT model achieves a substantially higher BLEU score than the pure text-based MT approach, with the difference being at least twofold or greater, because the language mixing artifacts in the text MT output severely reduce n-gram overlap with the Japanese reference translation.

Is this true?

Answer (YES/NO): YES